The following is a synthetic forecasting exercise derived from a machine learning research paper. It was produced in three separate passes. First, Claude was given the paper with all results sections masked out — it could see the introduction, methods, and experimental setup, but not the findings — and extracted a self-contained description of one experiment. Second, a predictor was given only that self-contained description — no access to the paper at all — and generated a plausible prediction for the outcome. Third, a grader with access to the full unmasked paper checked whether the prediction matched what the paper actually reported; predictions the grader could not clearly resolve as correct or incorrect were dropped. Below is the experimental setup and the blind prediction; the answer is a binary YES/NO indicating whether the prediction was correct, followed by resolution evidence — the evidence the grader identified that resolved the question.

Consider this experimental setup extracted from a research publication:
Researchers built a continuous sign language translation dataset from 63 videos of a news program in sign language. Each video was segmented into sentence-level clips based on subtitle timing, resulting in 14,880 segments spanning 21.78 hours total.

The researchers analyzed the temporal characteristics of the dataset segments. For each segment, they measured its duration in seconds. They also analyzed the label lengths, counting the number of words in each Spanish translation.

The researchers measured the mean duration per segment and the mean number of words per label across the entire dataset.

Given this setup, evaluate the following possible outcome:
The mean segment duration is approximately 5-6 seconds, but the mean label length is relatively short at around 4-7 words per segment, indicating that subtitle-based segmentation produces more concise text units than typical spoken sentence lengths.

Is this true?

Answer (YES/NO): YES